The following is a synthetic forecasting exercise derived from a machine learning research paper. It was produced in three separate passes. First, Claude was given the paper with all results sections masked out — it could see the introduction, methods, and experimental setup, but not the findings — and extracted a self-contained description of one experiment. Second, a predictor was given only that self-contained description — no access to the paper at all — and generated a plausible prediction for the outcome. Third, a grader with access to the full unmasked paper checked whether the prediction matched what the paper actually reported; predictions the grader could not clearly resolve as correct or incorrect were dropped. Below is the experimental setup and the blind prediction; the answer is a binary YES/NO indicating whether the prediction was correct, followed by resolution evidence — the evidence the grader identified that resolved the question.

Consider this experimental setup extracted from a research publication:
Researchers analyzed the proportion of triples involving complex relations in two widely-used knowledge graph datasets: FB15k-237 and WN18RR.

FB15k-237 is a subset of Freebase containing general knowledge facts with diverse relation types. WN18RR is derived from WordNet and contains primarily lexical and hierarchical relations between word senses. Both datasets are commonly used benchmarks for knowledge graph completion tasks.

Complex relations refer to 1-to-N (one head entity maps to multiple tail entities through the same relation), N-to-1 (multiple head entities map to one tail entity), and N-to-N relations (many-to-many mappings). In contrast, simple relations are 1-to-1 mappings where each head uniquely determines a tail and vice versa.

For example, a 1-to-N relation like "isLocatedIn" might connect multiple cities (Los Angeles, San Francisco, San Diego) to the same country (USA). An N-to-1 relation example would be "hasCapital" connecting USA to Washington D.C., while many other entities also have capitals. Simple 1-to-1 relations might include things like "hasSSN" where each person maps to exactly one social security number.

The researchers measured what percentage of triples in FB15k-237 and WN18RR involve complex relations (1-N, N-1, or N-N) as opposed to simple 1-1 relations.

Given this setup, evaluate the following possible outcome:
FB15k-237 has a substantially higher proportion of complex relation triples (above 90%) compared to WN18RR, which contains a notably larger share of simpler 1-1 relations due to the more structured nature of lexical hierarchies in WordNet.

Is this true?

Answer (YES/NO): NO